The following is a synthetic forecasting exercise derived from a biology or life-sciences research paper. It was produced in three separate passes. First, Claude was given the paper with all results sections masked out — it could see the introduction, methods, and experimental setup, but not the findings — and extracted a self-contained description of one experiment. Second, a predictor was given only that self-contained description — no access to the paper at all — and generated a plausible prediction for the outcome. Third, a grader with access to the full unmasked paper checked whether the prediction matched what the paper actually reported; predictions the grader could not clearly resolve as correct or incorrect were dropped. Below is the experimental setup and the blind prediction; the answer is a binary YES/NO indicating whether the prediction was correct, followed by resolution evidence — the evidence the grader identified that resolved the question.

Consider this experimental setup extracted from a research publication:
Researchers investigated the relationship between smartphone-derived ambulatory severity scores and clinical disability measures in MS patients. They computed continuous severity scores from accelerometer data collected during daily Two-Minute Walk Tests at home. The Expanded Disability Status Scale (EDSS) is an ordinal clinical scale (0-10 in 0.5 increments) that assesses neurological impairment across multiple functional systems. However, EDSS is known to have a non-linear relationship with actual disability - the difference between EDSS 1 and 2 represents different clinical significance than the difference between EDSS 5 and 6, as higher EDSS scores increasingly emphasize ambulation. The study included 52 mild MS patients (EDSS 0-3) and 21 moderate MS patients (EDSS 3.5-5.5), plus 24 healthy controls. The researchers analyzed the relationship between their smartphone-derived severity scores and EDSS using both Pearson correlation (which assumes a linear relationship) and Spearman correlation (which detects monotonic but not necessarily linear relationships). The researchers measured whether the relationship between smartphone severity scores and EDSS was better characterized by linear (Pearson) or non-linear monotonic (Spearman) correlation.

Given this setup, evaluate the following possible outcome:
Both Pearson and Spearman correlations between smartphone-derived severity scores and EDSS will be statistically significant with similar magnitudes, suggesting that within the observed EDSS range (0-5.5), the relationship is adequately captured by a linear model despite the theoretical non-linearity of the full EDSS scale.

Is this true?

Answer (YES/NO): YES